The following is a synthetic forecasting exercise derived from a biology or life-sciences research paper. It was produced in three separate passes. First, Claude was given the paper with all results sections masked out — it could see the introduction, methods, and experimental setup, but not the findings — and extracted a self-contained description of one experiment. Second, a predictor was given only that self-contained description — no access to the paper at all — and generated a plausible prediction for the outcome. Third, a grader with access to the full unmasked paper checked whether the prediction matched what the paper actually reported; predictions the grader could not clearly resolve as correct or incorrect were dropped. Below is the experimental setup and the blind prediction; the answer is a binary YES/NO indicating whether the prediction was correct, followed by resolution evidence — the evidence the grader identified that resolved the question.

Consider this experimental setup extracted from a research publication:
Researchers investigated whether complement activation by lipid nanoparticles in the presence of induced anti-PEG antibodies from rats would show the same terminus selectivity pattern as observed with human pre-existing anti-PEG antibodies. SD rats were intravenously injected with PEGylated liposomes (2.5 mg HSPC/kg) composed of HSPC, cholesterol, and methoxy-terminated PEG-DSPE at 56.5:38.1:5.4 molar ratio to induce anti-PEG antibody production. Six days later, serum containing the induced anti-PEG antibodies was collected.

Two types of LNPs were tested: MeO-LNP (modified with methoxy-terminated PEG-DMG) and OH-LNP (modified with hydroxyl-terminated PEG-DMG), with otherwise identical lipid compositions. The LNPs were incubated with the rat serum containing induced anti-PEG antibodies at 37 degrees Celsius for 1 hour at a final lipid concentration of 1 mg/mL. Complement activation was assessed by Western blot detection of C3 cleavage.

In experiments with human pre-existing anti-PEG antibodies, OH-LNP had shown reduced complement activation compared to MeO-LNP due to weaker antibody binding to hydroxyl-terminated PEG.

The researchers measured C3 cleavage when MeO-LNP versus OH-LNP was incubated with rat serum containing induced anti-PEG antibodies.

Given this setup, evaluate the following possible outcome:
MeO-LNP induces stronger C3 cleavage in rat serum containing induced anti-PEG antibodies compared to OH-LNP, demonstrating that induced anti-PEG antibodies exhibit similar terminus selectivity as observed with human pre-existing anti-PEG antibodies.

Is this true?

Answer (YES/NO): NO